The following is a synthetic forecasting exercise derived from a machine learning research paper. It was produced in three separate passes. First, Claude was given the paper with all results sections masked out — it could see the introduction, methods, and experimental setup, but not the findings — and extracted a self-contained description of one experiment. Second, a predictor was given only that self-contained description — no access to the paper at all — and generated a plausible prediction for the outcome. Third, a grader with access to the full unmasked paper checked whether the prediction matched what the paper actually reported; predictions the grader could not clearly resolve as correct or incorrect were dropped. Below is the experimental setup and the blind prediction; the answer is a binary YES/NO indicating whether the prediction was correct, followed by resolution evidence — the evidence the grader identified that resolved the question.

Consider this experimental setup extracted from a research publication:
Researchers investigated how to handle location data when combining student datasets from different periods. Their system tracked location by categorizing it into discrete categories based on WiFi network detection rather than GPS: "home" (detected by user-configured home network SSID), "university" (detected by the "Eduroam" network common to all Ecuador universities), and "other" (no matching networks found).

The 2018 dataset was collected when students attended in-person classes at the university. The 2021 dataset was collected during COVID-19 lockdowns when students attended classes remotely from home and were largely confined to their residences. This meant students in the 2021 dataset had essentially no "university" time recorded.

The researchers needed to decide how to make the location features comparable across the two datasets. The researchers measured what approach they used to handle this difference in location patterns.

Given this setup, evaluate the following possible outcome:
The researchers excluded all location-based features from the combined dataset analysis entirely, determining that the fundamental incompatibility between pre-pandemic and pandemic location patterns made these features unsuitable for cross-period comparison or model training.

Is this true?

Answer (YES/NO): NO